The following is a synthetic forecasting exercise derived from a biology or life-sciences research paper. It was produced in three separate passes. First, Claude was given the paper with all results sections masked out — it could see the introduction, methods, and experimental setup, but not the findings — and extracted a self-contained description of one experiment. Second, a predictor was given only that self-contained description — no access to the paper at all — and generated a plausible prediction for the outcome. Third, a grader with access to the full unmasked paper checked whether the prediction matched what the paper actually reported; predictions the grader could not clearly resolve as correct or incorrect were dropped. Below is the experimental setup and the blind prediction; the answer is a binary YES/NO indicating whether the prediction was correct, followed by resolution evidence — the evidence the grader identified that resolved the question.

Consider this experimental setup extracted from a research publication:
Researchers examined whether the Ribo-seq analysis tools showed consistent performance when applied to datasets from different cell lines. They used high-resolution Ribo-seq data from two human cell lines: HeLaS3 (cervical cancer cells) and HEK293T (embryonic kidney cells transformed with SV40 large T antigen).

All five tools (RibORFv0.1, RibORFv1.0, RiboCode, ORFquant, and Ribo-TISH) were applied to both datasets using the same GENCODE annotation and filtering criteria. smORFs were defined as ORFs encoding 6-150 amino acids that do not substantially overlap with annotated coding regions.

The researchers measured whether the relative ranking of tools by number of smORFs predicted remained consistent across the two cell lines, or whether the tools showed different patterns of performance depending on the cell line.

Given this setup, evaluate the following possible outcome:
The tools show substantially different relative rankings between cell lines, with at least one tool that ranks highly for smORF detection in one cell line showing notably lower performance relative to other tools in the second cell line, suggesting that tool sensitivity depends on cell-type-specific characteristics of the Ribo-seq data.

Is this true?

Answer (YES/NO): NO